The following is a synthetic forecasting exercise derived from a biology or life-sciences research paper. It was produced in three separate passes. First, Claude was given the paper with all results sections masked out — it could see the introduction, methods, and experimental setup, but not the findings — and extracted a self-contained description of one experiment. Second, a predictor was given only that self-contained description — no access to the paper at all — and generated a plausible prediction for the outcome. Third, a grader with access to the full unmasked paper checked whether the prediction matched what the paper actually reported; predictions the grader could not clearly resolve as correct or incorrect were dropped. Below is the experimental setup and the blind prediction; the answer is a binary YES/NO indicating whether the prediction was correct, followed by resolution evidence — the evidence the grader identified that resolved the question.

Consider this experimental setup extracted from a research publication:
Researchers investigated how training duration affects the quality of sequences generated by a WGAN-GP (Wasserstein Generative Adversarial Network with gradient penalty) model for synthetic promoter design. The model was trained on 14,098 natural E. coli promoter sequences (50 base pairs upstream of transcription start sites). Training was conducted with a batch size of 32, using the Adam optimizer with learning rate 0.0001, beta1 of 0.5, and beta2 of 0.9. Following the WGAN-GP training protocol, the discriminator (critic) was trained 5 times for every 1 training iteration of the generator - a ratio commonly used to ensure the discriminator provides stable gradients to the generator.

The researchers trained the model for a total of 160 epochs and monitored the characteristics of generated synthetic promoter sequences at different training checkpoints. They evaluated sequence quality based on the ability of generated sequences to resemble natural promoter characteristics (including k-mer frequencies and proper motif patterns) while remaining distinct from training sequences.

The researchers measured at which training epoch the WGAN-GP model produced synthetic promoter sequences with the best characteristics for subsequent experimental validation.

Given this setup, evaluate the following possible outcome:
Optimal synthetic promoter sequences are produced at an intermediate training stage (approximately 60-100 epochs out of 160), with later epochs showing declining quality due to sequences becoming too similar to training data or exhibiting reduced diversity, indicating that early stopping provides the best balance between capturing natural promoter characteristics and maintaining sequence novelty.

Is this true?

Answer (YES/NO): NO